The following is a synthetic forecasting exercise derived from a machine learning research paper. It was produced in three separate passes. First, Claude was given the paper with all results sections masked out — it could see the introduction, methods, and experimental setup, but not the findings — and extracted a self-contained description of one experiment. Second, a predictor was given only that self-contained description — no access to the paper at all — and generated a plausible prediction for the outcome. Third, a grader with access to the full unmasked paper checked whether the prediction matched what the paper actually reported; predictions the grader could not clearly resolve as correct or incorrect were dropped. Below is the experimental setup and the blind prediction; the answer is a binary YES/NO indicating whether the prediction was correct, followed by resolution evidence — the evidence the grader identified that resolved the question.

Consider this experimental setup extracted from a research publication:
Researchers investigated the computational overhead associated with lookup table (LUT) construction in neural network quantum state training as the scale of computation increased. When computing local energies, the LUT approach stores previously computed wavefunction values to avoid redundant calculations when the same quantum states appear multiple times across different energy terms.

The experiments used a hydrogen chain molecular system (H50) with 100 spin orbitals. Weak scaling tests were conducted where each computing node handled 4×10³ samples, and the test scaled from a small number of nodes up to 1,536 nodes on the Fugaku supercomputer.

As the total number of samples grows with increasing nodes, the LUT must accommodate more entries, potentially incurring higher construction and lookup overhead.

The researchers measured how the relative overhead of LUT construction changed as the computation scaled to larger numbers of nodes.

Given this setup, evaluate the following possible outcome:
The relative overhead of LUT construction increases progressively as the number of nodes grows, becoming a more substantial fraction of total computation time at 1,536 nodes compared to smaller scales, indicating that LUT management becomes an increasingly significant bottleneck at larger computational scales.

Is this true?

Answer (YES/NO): YES